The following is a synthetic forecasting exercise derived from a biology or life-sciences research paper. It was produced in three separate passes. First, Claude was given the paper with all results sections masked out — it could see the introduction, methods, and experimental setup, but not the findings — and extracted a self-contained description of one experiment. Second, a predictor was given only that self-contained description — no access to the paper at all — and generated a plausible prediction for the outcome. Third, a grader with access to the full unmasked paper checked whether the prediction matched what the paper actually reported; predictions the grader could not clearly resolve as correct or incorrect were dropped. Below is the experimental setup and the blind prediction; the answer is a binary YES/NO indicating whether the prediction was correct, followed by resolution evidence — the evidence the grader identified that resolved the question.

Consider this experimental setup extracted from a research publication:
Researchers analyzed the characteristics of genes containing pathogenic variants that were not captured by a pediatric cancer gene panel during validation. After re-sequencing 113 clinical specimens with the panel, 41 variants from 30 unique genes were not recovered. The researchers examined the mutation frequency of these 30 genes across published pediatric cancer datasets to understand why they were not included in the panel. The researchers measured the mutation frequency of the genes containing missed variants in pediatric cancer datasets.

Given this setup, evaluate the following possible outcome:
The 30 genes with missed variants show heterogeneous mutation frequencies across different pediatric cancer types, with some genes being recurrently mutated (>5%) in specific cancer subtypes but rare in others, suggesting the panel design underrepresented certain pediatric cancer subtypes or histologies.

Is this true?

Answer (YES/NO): NO